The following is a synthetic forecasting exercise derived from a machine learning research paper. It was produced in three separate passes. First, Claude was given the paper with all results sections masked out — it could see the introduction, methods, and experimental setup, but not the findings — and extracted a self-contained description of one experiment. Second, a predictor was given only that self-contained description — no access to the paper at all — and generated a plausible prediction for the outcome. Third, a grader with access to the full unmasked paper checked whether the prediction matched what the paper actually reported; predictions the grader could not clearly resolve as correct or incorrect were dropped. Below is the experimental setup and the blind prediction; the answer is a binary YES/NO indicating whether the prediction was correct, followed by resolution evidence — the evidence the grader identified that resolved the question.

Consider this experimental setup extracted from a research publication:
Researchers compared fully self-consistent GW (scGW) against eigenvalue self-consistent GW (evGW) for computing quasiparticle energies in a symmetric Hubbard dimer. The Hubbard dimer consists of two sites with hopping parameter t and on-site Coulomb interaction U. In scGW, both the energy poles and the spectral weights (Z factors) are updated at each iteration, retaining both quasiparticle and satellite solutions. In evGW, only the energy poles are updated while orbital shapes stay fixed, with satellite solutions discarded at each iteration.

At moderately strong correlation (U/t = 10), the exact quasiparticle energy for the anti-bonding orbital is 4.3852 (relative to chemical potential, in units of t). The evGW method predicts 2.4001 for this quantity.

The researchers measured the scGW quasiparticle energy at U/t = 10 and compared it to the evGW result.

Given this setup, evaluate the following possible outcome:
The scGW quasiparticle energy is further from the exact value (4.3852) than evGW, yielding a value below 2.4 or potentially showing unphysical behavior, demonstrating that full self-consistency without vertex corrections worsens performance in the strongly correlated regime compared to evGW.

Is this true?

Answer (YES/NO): YES